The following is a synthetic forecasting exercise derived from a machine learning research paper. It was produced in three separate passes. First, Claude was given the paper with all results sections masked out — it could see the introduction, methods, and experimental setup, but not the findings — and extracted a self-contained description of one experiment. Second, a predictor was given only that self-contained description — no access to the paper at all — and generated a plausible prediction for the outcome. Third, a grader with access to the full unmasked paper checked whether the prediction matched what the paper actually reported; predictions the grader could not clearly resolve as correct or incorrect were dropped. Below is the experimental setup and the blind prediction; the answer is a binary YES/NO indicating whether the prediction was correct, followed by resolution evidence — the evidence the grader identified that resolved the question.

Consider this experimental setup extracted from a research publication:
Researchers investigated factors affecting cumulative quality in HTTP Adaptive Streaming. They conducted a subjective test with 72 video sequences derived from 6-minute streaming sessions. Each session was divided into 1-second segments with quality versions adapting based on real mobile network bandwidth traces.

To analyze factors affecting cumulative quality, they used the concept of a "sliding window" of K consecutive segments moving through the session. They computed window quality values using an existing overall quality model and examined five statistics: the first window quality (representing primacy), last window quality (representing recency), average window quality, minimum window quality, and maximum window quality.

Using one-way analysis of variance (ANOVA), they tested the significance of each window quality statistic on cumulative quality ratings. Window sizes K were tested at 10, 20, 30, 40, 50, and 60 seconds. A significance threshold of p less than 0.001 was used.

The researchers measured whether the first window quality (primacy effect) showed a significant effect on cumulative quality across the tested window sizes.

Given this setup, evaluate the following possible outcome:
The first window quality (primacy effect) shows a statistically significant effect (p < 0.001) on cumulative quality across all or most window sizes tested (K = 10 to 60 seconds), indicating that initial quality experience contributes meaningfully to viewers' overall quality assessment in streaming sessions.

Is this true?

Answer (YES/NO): NO